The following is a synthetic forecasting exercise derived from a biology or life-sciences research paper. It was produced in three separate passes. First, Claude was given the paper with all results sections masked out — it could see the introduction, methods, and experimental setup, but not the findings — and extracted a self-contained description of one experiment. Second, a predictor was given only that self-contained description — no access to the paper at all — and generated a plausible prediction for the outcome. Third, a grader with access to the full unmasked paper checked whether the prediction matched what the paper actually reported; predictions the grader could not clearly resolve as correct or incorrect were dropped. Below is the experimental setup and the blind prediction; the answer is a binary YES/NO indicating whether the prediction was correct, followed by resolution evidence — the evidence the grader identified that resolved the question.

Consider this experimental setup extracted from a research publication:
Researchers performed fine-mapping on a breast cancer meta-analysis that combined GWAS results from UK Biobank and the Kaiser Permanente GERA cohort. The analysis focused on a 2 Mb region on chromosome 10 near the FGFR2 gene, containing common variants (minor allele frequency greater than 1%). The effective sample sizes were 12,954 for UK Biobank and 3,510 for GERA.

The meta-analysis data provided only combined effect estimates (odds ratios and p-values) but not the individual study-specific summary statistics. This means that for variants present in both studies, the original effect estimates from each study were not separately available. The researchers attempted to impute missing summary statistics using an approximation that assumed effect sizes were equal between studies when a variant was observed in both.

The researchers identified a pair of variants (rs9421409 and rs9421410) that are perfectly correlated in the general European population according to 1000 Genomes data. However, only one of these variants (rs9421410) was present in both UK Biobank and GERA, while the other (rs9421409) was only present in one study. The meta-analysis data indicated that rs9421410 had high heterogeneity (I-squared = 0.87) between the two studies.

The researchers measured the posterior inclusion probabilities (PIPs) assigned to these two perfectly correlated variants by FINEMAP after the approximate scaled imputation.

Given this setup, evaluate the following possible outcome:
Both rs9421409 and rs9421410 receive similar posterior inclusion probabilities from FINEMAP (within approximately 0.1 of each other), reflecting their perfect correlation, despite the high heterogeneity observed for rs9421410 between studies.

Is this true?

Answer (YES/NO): NO